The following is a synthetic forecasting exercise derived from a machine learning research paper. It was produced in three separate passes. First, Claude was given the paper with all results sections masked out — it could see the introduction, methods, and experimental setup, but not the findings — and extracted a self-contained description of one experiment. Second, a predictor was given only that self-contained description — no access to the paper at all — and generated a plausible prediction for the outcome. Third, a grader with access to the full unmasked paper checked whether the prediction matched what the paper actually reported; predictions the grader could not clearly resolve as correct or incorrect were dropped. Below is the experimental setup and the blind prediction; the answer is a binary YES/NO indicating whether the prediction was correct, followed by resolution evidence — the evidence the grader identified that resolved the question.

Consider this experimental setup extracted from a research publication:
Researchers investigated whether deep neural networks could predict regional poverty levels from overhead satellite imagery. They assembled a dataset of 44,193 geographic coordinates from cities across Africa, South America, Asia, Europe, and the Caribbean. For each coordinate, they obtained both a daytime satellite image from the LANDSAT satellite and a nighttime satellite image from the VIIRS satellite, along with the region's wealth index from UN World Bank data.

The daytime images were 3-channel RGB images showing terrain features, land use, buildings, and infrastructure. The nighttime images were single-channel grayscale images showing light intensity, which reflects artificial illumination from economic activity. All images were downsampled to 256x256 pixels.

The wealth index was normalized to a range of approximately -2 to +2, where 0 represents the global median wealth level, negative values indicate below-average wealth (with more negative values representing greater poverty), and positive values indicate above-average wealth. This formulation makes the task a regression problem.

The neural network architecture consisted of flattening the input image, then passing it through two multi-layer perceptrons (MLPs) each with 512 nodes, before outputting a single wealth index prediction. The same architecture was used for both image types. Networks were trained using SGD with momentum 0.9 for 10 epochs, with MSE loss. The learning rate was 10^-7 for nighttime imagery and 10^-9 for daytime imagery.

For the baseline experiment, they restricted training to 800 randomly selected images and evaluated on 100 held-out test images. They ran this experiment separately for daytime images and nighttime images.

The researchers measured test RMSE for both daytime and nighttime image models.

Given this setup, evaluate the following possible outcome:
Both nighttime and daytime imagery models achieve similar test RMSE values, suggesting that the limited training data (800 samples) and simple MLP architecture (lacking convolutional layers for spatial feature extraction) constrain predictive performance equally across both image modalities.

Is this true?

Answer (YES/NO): NO